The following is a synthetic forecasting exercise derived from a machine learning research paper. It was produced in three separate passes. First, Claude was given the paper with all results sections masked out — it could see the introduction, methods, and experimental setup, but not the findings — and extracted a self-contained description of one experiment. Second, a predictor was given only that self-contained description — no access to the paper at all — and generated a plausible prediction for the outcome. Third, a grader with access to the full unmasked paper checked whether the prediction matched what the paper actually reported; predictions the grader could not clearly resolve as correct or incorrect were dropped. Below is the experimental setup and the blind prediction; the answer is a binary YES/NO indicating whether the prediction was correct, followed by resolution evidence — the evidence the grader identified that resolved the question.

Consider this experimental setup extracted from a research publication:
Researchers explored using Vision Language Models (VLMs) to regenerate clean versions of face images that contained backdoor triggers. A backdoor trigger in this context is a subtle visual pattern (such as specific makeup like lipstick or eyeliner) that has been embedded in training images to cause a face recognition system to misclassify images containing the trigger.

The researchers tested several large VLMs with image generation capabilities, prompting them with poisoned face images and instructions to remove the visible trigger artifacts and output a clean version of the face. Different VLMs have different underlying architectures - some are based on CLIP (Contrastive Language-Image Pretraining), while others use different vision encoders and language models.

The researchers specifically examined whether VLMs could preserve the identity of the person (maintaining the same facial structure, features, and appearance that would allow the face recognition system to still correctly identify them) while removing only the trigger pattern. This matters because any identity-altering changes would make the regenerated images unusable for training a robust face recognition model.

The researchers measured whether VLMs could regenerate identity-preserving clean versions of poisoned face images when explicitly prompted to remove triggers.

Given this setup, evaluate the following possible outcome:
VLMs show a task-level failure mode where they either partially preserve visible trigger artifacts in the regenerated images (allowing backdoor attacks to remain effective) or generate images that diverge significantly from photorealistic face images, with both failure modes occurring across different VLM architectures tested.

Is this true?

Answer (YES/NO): NO